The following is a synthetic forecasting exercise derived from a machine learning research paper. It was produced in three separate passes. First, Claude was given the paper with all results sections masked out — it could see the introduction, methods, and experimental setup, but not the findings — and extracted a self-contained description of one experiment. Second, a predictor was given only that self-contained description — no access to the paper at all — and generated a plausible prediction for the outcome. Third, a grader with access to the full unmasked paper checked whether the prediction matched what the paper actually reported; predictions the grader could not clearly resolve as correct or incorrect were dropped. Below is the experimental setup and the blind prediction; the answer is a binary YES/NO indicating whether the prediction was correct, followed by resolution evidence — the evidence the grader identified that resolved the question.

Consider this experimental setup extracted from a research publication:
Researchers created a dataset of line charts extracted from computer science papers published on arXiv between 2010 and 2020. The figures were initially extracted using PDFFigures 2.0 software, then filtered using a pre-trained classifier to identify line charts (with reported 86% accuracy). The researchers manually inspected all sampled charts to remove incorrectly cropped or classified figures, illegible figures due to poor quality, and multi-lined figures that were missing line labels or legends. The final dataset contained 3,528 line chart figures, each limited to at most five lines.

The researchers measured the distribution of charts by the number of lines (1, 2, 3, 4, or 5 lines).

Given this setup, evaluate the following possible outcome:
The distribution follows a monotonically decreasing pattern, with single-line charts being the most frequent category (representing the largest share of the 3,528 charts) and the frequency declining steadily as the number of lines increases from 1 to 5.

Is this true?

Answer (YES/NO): NO